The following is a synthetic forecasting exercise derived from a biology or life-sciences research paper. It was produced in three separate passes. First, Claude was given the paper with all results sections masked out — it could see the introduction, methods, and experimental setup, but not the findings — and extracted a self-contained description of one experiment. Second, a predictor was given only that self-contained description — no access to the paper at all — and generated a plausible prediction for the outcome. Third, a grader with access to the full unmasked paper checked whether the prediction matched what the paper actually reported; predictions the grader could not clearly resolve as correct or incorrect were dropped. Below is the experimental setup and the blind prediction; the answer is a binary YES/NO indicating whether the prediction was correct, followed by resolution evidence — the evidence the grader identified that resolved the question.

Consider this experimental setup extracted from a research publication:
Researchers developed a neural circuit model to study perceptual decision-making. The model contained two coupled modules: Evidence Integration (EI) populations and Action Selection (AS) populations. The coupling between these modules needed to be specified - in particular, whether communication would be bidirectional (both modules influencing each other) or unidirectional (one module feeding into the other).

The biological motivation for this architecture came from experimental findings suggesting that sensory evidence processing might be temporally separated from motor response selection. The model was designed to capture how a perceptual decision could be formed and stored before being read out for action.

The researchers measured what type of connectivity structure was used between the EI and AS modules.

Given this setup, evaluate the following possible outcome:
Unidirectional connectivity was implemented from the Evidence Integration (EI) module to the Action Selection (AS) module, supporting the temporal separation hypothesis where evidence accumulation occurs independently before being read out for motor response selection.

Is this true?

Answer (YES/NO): YES